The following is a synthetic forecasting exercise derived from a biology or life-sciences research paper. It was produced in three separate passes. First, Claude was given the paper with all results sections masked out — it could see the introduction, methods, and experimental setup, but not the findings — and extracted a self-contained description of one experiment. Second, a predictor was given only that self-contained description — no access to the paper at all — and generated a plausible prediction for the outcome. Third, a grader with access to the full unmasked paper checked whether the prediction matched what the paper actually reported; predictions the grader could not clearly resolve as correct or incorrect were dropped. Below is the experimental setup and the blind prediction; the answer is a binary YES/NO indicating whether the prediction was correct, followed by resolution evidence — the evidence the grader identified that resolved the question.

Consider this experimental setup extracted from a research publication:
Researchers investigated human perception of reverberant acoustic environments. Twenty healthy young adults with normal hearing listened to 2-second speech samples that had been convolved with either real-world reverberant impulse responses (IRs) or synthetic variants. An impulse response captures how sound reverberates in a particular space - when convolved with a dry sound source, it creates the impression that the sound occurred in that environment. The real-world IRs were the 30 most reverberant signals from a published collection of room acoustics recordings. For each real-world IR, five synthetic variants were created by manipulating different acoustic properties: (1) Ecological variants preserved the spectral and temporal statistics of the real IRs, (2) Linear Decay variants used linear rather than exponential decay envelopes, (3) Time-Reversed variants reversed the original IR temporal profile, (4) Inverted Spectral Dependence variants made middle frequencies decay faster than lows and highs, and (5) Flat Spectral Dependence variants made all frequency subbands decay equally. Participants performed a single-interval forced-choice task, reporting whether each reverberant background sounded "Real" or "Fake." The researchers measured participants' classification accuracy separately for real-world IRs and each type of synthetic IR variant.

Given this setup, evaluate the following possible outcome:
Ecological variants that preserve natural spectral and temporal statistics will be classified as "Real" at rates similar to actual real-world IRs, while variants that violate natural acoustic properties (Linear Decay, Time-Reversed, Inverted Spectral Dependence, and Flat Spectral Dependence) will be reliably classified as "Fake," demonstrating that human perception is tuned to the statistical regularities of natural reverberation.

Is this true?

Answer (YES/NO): NO